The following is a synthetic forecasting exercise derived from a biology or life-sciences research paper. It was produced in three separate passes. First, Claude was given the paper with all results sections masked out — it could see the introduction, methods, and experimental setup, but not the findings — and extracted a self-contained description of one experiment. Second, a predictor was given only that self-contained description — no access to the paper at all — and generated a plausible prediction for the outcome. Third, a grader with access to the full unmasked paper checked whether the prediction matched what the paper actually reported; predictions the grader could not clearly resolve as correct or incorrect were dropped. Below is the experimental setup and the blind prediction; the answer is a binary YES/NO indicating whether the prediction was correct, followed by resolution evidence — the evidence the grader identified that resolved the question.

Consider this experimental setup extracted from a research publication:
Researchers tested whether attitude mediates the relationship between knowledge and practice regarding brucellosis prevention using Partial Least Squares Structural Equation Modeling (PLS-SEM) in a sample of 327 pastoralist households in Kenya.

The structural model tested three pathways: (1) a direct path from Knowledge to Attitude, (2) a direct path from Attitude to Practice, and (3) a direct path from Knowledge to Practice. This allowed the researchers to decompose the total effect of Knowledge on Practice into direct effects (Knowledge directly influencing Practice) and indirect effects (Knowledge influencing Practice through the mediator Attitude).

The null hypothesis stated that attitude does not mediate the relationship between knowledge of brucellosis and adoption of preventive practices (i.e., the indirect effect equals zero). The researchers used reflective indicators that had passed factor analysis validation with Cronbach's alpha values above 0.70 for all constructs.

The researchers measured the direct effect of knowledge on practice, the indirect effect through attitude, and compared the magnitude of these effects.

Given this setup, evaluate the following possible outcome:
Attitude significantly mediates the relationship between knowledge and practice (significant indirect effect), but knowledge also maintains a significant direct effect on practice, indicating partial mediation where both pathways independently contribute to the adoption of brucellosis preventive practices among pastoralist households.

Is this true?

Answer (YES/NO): YES